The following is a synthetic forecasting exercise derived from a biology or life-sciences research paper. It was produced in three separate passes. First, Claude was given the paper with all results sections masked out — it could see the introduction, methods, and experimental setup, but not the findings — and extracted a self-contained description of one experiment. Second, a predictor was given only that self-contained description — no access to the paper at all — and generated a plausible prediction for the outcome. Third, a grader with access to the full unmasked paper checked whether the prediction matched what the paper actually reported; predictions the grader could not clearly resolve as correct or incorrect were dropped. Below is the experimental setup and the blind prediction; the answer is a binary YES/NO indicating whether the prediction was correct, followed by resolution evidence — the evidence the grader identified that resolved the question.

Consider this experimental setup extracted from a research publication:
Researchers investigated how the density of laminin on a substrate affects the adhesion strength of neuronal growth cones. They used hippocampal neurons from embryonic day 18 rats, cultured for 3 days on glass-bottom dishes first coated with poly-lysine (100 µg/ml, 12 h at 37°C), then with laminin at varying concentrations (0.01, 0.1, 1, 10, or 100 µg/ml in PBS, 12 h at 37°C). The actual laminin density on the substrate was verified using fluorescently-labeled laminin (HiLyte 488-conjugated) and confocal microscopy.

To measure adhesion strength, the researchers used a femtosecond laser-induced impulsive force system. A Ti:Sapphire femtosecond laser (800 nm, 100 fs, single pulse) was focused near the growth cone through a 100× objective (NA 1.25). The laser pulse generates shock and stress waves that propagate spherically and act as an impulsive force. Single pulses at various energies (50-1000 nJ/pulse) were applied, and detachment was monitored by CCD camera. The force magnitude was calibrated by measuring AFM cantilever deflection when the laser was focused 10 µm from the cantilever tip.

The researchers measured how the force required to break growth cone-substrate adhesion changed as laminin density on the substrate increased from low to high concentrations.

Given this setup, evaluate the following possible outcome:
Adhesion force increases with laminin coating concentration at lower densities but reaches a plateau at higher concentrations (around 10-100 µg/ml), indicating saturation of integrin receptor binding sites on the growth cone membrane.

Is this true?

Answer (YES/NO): NO